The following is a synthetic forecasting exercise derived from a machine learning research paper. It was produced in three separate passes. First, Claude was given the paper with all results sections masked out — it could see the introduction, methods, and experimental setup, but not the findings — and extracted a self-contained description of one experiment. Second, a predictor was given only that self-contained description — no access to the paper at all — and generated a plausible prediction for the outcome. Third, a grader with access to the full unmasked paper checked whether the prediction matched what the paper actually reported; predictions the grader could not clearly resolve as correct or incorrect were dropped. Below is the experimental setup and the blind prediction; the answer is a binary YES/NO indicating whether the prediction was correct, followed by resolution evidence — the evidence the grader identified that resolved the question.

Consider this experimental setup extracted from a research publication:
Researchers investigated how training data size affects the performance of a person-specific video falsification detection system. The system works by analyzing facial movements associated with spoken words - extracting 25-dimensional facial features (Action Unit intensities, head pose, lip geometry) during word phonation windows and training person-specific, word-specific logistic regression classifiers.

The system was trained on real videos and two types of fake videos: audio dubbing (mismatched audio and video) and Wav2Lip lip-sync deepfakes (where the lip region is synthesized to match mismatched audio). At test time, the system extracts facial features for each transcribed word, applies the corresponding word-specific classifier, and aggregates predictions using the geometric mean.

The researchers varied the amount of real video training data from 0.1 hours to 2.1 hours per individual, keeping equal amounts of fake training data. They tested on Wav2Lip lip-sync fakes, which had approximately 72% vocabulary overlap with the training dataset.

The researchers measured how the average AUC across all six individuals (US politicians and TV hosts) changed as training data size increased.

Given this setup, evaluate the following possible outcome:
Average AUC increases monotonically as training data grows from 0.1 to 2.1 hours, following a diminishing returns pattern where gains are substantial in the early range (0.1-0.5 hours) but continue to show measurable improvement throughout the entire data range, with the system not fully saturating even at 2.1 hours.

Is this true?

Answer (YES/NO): NO